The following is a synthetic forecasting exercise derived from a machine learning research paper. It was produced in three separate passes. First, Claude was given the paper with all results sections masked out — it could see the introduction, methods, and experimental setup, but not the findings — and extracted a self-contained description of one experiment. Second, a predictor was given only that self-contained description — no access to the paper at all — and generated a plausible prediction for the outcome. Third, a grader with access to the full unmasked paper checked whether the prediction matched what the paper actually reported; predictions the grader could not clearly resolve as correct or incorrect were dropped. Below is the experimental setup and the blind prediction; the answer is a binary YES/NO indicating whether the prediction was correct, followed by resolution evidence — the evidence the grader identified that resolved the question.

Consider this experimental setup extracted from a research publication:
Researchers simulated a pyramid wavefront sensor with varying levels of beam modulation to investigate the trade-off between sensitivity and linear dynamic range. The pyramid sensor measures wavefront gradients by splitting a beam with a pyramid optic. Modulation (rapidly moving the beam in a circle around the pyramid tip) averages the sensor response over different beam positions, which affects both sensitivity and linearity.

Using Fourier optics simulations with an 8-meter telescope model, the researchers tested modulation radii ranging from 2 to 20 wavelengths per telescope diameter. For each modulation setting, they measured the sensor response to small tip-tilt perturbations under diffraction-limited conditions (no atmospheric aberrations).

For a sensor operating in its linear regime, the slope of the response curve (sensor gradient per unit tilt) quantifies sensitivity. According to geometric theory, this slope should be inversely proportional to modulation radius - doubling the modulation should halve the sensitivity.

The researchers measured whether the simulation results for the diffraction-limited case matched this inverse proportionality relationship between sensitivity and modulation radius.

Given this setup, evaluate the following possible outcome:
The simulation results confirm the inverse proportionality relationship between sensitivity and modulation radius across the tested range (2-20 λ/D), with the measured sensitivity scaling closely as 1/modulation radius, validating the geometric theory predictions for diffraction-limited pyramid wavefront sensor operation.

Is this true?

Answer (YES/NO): NO